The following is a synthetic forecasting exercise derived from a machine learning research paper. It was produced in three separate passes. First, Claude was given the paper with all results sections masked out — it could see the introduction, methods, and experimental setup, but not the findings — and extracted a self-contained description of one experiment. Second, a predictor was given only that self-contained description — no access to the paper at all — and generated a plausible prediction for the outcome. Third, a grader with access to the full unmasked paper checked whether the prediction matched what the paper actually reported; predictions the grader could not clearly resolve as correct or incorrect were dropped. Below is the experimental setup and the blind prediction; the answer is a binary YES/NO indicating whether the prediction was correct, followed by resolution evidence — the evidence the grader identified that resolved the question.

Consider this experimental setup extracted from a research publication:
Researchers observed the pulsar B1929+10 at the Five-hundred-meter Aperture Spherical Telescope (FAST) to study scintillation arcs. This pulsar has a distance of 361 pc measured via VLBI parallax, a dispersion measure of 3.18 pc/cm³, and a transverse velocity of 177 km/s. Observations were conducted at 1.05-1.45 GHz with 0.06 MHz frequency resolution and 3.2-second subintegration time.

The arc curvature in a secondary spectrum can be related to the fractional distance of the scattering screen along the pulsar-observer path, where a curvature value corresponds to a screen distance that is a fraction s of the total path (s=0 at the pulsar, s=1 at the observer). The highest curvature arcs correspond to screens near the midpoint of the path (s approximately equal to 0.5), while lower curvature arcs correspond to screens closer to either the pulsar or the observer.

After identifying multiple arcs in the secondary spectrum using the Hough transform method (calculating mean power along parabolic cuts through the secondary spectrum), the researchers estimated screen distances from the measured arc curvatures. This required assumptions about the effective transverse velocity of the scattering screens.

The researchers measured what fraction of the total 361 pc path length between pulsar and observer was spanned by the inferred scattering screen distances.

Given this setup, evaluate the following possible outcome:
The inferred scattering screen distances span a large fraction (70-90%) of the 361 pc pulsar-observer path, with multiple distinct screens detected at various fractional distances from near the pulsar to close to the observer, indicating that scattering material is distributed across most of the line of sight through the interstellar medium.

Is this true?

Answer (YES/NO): YES